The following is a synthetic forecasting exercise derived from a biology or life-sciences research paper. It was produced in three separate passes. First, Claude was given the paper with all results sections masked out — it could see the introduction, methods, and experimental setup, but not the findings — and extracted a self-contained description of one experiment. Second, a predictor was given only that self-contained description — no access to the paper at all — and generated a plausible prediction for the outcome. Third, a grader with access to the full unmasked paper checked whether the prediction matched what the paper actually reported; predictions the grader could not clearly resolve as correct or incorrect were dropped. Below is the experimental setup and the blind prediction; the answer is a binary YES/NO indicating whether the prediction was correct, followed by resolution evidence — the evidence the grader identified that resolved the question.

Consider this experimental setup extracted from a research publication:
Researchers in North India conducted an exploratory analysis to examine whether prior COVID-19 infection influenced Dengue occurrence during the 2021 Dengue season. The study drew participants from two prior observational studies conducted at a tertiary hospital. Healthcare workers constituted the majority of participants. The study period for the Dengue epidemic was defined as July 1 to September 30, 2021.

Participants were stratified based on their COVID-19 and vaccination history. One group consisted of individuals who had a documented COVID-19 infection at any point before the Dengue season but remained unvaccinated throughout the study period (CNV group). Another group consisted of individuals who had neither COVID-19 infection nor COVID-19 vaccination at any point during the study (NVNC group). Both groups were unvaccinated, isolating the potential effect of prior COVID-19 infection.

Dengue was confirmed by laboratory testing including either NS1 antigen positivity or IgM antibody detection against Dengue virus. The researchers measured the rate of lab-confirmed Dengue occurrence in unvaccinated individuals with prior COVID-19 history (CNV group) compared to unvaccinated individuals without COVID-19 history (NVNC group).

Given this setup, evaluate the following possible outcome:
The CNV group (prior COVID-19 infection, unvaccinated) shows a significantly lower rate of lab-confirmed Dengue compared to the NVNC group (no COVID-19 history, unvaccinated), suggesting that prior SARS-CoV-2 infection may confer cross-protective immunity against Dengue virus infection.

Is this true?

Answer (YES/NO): NO